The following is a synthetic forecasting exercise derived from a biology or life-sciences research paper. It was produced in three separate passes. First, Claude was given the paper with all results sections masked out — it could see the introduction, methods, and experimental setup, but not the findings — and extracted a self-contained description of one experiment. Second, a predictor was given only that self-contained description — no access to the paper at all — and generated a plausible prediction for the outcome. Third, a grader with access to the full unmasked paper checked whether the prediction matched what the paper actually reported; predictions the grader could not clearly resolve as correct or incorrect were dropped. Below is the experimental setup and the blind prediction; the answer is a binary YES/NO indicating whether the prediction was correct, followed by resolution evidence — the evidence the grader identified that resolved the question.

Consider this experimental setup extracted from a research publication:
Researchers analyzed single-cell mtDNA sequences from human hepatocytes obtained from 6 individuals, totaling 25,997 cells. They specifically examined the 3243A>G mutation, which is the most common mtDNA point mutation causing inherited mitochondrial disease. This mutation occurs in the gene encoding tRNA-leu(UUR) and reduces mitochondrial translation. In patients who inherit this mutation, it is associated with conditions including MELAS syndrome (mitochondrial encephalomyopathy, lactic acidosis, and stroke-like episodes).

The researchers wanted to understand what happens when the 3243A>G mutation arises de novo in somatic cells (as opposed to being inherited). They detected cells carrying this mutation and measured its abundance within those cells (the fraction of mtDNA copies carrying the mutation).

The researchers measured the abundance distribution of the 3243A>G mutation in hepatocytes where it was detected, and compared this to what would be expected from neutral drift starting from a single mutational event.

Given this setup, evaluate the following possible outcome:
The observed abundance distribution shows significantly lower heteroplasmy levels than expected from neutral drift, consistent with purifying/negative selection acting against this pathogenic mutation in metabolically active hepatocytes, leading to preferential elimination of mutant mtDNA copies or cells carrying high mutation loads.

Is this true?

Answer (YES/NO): NO